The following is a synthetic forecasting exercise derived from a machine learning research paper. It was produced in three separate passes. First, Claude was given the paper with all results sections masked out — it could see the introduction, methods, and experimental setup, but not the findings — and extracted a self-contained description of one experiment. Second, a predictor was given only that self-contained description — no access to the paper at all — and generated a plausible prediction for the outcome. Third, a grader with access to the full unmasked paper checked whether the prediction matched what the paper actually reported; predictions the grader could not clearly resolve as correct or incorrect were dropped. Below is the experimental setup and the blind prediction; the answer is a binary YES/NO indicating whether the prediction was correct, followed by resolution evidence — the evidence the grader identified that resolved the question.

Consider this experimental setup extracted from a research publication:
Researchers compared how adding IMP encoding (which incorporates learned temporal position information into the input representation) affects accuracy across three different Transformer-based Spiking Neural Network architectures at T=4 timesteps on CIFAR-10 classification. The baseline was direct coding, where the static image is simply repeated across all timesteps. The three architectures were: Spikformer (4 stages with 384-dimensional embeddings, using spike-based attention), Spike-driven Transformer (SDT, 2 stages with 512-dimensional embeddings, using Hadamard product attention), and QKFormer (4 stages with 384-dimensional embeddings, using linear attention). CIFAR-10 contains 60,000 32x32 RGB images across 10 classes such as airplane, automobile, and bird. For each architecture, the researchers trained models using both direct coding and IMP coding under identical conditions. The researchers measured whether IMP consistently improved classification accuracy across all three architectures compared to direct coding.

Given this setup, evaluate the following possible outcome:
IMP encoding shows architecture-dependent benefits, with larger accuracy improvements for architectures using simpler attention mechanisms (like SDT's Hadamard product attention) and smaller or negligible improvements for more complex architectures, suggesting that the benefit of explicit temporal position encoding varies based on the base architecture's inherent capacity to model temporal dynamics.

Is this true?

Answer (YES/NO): NO